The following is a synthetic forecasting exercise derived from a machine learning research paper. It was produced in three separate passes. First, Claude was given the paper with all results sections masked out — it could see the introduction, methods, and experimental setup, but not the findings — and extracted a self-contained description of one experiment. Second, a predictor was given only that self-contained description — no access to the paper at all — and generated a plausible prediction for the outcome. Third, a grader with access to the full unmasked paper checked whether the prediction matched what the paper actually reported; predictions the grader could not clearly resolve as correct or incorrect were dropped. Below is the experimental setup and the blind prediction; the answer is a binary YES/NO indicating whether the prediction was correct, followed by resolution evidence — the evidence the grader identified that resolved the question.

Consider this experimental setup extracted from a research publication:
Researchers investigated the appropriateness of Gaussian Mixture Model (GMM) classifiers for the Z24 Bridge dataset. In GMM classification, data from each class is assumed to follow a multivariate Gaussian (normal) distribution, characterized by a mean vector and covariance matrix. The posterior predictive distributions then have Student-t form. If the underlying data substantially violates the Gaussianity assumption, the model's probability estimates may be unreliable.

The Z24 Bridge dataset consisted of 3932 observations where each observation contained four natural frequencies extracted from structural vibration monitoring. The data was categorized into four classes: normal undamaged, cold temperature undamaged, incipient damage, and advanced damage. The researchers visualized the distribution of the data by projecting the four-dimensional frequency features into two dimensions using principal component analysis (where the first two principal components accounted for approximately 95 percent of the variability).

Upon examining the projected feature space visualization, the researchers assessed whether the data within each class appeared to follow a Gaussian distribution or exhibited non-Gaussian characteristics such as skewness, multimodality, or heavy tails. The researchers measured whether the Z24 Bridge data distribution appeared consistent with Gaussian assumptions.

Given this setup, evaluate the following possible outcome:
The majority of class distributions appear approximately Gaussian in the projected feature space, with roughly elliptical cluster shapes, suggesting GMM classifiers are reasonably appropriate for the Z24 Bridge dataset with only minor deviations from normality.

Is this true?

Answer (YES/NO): NO